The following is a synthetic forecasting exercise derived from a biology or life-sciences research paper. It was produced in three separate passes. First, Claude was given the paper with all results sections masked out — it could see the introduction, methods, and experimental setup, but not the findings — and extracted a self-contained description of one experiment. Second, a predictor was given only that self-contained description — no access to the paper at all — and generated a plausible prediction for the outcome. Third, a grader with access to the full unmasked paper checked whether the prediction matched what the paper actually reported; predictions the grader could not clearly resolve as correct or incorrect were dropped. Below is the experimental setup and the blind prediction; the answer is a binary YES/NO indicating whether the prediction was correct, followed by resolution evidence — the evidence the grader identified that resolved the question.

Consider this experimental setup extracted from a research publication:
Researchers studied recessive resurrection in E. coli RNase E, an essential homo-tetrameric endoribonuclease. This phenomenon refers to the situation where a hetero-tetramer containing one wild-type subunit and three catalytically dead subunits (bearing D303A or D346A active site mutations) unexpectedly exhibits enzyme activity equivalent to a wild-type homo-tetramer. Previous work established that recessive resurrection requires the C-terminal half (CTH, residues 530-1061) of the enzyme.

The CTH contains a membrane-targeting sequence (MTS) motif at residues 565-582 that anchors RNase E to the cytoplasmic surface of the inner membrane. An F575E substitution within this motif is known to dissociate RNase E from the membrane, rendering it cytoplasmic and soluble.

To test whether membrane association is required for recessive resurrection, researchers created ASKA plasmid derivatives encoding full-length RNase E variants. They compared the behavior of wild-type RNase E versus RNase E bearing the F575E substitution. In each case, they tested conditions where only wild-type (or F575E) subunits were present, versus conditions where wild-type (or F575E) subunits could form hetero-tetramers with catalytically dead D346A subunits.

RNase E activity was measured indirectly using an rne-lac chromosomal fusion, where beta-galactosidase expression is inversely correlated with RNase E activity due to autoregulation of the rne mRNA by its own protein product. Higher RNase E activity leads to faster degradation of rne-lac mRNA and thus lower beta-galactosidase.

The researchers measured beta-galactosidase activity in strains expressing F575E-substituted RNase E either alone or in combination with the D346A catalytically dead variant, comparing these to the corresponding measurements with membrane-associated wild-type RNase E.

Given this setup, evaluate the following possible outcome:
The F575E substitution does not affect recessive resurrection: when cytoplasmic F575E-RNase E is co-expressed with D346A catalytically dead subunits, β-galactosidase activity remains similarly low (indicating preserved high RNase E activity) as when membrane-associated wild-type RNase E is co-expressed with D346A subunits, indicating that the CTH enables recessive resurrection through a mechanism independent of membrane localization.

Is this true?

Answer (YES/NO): NO